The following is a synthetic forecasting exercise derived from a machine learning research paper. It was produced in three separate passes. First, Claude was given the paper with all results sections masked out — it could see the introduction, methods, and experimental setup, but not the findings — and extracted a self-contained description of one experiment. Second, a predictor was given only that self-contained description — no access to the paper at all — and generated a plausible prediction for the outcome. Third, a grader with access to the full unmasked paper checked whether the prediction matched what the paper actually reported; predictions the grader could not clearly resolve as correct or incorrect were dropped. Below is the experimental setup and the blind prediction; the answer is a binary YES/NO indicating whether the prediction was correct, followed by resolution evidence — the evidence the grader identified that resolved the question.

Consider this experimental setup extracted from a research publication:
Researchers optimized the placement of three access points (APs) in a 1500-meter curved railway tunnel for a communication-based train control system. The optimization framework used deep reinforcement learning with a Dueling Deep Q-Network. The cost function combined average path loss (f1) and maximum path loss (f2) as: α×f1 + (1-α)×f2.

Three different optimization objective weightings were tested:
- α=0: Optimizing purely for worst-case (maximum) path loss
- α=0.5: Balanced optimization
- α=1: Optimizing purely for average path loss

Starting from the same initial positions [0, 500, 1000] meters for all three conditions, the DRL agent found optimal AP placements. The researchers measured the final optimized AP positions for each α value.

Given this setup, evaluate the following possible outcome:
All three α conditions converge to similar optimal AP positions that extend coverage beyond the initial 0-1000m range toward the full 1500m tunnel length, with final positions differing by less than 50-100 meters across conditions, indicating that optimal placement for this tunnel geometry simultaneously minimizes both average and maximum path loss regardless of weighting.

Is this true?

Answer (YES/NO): NO